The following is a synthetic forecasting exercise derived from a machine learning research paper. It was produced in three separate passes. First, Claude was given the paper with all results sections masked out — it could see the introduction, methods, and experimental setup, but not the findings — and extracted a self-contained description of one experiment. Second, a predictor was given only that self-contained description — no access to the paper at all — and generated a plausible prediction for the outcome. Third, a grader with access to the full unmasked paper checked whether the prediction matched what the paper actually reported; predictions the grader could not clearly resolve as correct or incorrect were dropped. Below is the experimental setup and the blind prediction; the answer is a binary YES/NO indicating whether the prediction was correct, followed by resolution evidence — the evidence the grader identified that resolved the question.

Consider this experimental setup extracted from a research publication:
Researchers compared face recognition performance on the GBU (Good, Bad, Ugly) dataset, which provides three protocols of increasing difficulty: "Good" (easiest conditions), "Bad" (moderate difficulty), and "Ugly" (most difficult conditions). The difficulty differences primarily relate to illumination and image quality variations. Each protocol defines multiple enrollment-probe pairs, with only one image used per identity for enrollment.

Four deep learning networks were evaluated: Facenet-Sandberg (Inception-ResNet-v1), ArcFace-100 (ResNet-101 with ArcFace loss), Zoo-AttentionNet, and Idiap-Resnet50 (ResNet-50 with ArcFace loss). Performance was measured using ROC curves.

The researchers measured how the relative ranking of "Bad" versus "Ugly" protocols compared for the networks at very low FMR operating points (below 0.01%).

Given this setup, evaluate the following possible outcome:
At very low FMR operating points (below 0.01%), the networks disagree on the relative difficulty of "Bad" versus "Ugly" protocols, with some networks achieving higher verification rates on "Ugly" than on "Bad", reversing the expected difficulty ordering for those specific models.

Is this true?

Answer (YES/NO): NO